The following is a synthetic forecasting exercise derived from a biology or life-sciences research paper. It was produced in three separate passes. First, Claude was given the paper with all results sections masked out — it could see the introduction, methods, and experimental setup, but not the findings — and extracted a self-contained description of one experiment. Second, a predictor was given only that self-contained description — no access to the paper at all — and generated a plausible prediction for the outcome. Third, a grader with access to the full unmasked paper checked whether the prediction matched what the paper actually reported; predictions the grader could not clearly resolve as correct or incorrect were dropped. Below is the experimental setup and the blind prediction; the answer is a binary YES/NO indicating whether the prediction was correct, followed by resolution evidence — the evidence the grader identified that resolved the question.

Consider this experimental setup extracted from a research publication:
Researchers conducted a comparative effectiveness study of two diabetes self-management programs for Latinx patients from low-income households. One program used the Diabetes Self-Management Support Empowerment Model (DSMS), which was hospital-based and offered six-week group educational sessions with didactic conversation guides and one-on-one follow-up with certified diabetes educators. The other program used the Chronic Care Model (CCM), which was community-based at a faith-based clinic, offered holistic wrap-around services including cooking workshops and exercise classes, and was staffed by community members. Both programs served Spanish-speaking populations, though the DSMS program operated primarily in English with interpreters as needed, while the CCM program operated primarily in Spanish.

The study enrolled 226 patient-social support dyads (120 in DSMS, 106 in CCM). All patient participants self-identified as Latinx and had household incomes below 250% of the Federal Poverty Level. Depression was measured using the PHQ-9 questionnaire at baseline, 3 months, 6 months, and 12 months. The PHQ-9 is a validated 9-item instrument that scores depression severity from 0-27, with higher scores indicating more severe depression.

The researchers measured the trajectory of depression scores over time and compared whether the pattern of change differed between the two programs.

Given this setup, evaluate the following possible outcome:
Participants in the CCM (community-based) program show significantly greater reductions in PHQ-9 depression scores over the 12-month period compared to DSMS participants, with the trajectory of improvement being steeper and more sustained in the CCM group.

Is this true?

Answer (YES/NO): YES